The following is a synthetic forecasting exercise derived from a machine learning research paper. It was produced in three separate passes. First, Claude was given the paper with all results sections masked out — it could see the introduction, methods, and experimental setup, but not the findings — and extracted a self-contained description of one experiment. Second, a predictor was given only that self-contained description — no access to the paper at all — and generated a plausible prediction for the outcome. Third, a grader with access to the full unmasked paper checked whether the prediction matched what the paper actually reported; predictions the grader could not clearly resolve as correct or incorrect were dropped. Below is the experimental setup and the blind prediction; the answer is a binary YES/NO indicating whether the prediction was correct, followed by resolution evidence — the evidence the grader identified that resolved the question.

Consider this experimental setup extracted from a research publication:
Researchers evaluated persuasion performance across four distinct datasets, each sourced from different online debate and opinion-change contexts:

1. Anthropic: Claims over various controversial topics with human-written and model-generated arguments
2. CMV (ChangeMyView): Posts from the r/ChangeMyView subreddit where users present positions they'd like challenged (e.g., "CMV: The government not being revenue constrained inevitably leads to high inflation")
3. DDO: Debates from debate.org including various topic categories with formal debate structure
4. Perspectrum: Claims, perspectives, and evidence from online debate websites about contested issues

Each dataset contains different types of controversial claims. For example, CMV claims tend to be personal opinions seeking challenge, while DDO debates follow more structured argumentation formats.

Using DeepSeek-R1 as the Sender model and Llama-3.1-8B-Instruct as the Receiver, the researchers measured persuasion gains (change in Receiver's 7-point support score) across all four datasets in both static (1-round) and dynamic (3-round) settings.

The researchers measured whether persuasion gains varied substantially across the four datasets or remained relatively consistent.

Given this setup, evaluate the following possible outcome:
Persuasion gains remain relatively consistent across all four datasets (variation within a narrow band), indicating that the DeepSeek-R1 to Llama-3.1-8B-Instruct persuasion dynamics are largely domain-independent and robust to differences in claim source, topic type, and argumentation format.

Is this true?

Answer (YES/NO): NO